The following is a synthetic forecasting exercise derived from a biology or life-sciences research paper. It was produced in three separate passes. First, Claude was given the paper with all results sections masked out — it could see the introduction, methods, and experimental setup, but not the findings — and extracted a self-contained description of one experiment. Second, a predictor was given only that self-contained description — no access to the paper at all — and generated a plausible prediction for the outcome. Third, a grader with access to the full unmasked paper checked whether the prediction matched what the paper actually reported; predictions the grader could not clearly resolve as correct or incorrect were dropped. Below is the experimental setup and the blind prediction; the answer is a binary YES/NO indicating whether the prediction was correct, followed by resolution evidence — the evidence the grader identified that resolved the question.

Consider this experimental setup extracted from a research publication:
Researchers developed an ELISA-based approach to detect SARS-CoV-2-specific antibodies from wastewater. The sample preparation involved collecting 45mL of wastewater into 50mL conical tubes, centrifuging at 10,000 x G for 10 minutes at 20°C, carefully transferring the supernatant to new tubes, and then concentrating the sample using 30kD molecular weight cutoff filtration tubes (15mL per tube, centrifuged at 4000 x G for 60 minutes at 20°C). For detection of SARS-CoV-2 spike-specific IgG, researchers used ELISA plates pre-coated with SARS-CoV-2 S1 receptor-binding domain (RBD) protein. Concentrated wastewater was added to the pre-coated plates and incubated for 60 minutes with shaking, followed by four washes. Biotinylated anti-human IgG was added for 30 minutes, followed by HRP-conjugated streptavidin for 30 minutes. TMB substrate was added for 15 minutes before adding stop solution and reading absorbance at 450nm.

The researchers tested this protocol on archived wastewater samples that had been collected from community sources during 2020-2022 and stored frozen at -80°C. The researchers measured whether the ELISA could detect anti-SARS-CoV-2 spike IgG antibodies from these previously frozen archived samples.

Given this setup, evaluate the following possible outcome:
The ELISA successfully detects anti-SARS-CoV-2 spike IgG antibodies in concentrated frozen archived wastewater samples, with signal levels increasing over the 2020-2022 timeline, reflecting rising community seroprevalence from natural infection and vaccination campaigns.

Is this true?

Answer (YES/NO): YES